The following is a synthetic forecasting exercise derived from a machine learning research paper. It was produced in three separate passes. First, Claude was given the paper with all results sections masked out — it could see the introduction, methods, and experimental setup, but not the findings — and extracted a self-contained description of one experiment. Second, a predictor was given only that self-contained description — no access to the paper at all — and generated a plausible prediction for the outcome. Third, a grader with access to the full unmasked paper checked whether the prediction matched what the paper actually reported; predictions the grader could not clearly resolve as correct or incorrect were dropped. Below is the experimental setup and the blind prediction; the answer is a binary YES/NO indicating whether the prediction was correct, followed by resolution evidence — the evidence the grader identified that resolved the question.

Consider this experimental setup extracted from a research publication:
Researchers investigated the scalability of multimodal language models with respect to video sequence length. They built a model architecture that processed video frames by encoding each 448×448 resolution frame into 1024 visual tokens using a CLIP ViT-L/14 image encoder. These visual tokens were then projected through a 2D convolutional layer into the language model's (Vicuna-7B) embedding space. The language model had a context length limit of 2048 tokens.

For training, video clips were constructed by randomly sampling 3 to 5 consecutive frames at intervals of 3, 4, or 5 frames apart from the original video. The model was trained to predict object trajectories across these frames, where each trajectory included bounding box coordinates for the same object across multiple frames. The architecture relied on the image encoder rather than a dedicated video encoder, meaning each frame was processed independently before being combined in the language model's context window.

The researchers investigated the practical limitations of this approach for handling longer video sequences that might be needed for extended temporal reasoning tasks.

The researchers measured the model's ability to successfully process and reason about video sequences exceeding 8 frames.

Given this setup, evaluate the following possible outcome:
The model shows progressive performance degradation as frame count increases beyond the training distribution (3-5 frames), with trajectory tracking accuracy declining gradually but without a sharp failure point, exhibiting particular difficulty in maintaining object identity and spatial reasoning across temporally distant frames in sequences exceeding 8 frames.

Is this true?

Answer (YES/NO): NO